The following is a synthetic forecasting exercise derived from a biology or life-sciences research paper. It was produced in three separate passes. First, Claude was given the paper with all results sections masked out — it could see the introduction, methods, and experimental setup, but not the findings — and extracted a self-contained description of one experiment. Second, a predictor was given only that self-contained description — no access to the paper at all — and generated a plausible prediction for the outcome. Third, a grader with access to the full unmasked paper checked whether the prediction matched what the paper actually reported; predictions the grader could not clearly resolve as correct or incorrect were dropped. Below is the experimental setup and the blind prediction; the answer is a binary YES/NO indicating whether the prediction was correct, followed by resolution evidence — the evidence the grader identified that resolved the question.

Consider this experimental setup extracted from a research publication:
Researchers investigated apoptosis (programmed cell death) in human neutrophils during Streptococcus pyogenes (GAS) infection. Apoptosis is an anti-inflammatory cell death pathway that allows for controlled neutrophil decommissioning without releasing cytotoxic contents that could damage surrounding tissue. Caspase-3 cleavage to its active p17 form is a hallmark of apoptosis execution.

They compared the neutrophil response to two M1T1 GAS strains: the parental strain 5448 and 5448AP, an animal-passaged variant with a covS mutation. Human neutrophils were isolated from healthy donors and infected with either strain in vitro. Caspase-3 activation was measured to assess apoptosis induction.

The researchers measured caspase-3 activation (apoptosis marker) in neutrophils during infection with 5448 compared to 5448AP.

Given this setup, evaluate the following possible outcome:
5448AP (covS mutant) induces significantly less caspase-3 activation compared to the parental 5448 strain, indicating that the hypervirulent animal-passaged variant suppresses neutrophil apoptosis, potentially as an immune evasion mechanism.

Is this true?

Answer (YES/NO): YES